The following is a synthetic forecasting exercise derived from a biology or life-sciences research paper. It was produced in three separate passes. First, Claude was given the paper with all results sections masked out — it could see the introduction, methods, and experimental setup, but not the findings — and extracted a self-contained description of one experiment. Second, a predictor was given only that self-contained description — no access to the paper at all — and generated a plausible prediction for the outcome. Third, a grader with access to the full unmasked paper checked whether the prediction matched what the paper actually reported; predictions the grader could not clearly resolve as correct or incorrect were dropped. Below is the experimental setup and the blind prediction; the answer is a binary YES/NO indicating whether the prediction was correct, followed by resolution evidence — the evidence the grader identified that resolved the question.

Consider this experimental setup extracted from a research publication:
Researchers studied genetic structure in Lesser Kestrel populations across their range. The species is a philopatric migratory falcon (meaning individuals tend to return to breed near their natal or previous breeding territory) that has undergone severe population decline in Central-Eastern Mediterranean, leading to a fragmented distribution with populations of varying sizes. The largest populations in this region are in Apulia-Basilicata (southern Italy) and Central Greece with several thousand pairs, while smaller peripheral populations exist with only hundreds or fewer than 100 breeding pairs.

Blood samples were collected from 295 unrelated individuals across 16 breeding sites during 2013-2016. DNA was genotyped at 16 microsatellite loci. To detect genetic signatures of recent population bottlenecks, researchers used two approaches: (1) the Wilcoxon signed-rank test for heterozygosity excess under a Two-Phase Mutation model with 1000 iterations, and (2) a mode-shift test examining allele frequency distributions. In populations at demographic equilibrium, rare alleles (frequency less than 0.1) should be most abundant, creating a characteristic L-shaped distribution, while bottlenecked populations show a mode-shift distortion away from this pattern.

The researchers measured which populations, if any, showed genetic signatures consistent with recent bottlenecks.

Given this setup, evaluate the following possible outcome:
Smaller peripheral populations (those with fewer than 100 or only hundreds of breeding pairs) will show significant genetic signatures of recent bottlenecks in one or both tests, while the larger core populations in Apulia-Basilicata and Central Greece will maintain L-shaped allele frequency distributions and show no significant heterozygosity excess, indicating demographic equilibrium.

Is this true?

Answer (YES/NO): NO